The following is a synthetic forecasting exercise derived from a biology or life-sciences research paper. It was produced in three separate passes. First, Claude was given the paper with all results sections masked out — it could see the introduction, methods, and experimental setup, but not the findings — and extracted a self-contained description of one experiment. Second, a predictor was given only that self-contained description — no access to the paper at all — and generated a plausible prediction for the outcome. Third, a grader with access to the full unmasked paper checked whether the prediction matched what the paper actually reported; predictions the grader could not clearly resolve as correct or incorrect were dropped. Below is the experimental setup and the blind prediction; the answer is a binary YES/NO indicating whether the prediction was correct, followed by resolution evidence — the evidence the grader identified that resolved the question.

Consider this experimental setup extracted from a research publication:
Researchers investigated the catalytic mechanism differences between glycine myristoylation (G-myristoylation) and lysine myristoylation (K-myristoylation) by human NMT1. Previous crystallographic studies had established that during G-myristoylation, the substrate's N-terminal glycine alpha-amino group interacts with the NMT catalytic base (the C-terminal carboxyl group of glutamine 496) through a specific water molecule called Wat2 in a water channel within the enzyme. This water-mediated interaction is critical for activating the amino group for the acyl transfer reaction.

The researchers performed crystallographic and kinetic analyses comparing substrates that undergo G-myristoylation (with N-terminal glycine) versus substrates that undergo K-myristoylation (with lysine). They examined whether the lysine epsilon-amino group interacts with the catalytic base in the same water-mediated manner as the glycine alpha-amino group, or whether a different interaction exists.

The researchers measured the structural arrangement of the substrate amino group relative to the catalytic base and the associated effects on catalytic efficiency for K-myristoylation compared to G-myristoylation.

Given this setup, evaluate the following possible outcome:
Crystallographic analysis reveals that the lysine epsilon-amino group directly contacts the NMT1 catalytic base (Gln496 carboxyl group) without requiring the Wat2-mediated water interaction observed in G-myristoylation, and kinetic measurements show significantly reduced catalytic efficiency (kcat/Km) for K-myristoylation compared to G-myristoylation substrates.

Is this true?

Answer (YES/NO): YES